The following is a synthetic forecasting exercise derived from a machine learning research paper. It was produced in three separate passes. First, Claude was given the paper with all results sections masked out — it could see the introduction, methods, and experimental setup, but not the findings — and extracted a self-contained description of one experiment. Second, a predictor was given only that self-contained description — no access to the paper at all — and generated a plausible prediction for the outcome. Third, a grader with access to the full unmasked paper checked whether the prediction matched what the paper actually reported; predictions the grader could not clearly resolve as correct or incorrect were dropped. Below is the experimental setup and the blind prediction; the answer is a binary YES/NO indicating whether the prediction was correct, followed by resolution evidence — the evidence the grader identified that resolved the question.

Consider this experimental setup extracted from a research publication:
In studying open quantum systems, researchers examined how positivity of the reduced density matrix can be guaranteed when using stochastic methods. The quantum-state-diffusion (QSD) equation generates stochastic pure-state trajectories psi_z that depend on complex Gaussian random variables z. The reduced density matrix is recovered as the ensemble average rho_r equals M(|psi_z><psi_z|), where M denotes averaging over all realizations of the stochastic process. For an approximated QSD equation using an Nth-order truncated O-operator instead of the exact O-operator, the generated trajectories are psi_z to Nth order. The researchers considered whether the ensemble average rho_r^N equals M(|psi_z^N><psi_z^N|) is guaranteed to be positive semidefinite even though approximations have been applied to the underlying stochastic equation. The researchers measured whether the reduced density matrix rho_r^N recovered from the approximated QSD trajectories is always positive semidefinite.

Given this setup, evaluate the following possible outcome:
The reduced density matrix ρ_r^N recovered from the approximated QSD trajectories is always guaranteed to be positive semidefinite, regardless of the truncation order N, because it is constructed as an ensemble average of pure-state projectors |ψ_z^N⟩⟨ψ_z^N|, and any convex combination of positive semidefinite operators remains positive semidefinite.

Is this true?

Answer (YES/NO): YES